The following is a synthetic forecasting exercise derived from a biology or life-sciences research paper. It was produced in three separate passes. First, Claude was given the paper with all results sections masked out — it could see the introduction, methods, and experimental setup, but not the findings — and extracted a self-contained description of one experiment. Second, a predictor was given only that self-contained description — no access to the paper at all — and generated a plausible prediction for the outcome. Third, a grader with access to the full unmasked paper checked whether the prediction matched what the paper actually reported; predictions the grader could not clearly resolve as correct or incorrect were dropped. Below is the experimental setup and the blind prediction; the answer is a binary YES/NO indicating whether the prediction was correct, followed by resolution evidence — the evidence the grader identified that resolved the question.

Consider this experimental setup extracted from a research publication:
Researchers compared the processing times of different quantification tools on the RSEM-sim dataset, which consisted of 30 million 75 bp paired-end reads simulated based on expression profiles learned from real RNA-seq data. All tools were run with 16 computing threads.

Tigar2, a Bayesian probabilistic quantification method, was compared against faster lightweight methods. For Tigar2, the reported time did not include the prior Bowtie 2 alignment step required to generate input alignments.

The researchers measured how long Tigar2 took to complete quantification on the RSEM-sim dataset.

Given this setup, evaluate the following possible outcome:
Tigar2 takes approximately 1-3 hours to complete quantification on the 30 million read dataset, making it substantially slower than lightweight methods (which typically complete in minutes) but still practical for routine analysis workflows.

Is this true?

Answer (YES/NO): NO